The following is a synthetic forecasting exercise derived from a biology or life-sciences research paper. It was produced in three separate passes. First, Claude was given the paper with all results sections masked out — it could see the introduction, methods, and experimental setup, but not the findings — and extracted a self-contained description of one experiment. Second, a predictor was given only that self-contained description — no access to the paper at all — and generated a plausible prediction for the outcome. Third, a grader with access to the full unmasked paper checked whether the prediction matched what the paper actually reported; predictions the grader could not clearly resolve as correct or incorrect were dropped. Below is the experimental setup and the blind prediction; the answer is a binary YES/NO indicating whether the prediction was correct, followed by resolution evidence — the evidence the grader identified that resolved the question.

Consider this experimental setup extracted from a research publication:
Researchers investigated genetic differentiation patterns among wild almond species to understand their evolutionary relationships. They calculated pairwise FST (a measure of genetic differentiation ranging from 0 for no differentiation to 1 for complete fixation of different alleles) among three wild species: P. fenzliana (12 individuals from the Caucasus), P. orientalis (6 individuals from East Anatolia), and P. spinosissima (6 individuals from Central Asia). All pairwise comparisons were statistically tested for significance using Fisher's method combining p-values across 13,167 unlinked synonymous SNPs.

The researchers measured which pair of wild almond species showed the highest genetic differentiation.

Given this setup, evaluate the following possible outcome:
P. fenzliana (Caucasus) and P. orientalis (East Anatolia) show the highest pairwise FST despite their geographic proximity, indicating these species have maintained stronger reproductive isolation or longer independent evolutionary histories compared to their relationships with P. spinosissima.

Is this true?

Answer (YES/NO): NO